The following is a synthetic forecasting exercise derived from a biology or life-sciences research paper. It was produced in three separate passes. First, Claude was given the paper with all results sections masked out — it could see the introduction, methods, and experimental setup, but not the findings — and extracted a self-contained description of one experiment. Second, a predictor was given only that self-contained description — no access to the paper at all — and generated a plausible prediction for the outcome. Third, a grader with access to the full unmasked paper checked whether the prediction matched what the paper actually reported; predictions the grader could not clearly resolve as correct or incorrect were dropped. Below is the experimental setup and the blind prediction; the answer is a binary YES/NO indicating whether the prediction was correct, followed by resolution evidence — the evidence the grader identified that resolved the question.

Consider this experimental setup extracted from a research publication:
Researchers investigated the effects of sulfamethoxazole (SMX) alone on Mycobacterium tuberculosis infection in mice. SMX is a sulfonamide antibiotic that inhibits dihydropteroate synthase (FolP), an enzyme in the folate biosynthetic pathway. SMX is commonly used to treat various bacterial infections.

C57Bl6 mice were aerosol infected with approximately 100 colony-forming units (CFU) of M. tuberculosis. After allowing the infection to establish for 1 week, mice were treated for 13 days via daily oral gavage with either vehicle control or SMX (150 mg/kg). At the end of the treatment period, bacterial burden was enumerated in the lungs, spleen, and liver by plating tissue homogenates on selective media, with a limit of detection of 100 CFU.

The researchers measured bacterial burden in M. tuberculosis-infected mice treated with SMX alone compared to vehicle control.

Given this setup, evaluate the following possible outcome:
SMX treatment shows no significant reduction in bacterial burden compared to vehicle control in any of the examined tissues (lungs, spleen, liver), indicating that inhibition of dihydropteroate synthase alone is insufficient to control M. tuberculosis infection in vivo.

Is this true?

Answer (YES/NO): YES